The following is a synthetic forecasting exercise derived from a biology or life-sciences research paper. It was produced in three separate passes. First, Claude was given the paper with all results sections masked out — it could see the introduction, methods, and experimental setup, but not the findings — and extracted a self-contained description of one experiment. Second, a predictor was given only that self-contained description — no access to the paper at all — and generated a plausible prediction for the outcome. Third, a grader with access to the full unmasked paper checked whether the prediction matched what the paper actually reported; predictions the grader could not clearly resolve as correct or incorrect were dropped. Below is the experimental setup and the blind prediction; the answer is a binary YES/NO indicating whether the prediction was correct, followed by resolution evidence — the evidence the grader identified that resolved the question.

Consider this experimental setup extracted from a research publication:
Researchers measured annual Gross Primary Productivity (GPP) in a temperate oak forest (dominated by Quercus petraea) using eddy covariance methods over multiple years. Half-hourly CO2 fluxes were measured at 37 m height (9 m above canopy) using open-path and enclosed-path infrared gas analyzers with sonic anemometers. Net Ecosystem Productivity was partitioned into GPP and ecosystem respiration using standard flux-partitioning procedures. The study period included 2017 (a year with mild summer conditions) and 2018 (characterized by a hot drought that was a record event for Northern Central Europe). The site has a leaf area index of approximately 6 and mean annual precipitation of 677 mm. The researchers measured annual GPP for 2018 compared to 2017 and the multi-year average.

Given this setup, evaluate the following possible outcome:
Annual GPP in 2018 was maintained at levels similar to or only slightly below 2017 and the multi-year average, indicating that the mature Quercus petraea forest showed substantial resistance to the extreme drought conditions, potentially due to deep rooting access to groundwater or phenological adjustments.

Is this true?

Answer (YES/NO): NO